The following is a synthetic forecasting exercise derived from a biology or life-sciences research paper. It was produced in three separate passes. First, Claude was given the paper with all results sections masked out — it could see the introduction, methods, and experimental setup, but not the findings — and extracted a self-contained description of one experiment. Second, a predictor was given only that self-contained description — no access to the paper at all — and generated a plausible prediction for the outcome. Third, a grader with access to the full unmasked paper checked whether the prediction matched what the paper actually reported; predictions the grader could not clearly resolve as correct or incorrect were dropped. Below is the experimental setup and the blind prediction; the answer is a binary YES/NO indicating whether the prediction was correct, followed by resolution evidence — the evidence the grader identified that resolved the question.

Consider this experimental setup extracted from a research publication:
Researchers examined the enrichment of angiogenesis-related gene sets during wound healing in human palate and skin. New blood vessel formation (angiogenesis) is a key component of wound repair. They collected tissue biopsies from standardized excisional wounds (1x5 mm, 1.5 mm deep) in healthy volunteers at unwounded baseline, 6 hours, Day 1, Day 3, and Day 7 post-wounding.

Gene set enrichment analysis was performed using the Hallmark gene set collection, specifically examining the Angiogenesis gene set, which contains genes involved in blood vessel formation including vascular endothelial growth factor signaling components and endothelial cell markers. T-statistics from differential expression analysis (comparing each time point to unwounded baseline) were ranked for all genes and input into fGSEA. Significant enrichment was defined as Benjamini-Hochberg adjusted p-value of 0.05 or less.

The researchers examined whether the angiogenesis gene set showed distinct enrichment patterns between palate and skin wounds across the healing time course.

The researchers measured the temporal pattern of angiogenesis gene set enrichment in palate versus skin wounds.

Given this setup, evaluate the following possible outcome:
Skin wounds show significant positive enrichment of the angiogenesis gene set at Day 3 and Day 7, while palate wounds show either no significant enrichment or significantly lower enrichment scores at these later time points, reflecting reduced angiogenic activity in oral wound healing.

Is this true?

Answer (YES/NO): NO